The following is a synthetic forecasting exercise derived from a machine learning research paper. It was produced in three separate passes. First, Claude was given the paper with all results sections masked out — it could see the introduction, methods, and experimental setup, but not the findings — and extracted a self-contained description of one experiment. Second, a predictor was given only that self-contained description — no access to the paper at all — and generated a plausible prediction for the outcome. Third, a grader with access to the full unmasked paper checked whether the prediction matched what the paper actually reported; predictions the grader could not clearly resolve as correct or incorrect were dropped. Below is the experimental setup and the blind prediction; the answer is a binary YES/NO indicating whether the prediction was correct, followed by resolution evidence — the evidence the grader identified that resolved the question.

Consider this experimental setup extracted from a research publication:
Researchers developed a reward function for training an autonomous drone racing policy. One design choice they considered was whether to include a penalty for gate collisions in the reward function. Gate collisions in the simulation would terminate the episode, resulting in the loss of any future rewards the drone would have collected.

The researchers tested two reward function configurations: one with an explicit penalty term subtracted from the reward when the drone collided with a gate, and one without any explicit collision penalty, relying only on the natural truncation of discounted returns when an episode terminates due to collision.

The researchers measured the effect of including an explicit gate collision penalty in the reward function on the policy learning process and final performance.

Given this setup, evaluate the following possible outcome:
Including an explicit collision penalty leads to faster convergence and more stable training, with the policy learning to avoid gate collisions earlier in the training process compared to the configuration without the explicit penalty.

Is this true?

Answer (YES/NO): NO